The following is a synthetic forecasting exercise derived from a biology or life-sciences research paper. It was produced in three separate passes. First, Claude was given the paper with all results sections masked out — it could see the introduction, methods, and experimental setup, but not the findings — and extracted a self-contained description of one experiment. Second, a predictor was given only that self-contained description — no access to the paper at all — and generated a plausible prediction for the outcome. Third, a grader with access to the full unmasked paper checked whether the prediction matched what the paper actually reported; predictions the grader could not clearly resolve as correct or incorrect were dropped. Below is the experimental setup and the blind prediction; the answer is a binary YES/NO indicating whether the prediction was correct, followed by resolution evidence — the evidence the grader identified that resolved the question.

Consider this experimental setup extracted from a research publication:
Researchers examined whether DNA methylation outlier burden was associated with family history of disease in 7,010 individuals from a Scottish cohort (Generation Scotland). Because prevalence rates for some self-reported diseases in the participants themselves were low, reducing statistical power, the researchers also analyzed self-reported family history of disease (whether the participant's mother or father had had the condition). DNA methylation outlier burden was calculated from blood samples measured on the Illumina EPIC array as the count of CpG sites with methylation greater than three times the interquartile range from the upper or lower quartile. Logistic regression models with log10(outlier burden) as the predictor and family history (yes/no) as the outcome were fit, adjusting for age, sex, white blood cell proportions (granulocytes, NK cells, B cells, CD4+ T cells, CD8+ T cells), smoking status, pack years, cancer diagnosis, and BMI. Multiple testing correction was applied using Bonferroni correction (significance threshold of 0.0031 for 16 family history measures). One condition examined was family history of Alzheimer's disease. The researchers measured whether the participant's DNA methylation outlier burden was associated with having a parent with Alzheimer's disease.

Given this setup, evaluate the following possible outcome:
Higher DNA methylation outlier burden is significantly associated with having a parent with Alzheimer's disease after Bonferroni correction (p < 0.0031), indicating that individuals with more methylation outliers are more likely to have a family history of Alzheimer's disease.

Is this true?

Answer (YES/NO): NO